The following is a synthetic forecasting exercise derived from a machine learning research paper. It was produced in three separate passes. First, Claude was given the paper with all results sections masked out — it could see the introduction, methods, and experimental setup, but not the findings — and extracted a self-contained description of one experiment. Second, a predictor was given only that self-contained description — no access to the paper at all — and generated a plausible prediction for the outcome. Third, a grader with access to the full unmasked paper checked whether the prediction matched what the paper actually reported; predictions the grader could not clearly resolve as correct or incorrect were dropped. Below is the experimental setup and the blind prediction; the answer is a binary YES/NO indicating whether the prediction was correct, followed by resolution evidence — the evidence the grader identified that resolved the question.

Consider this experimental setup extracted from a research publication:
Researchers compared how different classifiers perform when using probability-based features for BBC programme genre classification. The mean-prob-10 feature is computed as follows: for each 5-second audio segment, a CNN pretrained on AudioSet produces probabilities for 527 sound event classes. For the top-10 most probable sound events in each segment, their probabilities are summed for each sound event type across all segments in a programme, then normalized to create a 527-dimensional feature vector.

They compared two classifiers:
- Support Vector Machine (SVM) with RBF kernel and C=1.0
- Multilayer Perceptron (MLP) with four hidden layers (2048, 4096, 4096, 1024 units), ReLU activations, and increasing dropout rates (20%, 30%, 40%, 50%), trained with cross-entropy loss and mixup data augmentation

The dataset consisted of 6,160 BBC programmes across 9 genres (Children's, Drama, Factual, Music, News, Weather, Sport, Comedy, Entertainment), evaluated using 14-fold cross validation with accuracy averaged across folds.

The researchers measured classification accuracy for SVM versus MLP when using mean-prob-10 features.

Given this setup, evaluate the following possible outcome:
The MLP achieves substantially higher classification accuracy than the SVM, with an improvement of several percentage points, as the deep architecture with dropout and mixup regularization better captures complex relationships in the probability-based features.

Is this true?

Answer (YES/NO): YES